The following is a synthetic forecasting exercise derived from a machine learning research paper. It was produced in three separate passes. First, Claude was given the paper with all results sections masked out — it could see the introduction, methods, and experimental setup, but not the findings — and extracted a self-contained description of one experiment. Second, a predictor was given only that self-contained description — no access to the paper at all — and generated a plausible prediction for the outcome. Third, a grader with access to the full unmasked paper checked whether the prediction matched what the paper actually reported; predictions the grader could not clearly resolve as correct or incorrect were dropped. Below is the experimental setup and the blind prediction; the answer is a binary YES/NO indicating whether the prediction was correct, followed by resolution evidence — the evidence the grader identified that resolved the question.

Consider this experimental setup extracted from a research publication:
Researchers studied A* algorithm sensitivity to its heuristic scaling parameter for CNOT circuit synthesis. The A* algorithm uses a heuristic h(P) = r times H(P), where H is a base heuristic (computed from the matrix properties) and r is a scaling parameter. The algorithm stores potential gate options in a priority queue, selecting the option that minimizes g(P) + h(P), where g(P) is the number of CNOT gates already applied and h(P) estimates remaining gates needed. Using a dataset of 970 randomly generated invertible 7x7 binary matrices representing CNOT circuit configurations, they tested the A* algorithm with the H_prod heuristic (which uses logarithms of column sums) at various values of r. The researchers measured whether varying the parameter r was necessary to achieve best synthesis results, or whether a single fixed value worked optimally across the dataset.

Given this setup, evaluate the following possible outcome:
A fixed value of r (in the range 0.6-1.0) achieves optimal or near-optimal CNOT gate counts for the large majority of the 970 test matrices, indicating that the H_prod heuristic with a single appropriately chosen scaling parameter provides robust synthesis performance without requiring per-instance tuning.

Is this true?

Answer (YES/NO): NO